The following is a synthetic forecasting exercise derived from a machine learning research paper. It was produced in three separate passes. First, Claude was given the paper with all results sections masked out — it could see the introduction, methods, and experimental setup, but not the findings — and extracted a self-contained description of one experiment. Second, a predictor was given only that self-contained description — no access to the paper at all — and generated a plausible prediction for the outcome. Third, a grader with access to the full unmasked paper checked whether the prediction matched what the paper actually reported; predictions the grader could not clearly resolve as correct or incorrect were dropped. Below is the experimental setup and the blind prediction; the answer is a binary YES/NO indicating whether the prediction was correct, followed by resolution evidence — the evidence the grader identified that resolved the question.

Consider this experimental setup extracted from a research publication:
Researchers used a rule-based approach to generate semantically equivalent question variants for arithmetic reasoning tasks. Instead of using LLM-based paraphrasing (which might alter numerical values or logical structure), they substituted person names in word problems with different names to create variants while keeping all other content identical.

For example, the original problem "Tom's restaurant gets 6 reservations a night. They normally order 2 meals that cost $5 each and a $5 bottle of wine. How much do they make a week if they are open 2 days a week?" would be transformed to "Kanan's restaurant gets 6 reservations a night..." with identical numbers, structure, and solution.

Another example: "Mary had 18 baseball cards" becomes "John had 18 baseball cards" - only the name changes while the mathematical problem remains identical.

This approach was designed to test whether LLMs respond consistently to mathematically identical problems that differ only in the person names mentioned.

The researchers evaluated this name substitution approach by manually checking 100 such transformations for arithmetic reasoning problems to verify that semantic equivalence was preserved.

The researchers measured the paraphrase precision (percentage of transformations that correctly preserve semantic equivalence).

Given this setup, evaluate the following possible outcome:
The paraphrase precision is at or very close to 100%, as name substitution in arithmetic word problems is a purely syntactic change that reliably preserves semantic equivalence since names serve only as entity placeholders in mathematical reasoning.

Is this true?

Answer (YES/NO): YES